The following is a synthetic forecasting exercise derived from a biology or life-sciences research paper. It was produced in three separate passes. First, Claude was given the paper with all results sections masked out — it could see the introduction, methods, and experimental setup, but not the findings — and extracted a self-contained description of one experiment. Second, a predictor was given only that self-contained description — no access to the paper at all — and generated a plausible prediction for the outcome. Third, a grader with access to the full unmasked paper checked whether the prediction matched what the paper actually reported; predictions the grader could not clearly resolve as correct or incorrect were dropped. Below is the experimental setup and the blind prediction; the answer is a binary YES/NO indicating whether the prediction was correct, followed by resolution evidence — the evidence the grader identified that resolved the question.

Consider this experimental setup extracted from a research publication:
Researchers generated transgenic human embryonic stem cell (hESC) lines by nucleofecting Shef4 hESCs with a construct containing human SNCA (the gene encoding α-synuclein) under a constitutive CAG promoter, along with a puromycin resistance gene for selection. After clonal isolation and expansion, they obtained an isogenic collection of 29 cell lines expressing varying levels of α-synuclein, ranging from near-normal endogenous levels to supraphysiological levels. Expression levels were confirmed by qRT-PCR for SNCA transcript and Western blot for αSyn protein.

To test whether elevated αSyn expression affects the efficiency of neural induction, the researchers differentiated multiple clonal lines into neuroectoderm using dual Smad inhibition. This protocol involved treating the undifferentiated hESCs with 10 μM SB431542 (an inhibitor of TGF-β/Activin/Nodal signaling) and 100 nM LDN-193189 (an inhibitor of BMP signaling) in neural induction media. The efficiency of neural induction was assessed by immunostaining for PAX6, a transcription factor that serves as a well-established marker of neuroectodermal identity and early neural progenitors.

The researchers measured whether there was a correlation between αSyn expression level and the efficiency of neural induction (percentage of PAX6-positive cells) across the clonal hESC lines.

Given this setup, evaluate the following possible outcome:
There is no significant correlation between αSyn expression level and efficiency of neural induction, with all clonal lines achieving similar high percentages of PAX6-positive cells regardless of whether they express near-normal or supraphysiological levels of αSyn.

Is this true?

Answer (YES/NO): YES